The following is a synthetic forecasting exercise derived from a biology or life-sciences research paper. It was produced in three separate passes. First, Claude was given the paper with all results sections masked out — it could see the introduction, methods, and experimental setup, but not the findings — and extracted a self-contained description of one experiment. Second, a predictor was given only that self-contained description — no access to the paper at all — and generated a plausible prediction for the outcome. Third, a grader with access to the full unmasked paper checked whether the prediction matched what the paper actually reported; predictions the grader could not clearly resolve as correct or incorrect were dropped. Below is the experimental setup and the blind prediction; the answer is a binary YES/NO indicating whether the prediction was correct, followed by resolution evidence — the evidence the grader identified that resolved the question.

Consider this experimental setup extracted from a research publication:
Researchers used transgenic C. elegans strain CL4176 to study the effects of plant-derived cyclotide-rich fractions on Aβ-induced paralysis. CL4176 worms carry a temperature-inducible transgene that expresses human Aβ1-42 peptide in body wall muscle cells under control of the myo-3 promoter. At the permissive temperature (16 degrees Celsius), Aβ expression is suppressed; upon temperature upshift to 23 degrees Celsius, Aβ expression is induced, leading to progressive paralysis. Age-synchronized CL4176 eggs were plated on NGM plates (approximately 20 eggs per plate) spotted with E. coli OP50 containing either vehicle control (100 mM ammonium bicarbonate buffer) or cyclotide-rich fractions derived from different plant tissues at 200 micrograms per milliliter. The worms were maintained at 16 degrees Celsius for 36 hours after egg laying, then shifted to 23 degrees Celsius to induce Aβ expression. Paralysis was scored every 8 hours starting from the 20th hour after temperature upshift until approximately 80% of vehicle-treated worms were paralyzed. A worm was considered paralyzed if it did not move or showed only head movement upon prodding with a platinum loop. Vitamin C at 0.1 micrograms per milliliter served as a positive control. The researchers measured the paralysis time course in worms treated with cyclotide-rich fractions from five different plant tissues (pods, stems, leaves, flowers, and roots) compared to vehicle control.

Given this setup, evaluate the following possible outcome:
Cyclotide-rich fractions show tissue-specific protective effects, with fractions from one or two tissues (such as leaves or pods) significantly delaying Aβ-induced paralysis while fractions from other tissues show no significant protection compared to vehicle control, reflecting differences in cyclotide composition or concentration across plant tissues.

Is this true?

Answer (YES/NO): NO